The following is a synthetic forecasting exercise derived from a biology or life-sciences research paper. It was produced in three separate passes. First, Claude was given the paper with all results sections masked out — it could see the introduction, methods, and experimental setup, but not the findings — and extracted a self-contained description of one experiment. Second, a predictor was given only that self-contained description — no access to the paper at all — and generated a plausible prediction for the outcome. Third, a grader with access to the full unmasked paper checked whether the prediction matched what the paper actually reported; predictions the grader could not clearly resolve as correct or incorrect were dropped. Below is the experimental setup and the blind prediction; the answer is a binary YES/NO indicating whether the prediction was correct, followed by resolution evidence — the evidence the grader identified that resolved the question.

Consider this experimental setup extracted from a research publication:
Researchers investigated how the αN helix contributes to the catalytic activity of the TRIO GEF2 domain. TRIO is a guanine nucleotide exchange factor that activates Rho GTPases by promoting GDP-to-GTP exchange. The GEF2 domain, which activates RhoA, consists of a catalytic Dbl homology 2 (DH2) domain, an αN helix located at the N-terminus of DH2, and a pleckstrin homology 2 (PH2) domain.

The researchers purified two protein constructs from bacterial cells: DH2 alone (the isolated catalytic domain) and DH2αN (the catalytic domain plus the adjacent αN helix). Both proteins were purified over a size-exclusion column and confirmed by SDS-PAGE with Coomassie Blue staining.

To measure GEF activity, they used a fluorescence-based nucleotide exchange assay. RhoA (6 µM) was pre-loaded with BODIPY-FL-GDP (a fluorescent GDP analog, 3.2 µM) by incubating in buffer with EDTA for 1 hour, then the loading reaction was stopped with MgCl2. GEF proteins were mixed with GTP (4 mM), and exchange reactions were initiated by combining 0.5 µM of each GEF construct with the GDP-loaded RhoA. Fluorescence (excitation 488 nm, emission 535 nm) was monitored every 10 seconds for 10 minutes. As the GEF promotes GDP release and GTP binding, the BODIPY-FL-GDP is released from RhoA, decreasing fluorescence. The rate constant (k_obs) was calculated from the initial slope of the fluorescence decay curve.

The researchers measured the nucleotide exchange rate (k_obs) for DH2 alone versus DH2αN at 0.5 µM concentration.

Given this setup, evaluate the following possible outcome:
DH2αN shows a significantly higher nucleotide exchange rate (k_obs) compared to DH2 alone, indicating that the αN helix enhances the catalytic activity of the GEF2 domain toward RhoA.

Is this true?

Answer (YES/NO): YES